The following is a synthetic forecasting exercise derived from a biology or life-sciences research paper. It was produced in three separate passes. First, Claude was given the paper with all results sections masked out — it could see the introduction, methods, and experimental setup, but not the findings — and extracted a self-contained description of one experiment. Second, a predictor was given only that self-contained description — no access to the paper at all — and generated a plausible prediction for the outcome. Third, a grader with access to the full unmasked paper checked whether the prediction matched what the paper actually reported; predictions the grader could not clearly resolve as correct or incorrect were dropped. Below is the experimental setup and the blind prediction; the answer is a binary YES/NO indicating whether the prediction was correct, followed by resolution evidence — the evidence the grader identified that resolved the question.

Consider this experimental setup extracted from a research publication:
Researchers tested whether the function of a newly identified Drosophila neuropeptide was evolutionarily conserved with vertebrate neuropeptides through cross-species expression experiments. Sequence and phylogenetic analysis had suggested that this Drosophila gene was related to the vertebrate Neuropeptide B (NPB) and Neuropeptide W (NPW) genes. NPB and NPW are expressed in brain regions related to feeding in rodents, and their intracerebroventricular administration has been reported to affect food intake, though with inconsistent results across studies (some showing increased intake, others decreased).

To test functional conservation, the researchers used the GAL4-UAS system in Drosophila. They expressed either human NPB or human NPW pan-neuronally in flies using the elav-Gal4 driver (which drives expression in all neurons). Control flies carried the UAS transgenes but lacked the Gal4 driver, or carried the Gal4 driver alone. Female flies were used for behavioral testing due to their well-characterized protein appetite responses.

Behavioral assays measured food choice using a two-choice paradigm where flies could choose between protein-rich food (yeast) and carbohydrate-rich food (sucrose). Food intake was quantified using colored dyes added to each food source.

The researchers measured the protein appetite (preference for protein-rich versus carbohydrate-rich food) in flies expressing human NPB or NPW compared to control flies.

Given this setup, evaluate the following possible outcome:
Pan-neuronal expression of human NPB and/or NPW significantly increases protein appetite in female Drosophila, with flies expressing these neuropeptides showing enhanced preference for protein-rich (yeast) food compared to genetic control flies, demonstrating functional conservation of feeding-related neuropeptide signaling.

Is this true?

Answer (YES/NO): NO